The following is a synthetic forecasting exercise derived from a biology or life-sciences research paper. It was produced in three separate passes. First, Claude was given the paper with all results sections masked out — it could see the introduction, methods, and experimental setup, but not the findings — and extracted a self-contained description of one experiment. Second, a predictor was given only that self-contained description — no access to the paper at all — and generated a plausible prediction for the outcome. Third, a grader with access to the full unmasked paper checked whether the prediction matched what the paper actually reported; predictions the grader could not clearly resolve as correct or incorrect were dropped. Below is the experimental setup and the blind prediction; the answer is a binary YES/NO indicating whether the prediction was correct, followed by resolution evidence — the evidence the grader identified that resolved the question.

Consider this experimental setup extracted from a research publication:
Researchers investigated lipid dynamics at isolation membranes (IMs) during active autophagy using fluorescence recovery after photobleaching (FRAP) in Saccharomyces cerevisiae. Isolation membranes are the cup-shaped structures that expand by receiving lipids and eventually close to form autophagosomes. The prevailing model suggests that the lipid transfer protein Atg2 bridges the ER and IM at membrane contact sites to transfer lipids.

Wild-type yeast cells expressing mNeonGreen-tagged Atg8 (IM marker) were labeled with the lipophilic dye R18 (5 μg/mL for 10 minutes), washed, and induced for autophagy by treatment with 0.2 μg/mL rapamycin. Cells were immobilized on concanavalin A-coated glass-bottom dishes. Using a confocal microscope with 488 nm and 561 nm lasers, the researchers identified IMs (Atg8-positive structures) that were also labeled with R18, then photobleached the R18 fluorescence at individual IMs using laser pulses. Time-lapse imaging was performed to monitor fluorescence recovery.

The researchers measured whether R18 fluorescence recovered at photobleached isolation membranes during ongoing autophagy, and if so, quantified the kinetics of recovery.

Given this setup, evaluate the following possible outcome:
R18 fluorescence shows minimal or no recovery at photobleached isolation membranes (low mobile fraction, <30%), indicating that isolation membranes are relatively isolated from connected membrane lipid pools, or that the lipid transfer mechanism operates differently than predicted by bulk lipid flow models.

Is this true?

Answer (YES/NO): NO